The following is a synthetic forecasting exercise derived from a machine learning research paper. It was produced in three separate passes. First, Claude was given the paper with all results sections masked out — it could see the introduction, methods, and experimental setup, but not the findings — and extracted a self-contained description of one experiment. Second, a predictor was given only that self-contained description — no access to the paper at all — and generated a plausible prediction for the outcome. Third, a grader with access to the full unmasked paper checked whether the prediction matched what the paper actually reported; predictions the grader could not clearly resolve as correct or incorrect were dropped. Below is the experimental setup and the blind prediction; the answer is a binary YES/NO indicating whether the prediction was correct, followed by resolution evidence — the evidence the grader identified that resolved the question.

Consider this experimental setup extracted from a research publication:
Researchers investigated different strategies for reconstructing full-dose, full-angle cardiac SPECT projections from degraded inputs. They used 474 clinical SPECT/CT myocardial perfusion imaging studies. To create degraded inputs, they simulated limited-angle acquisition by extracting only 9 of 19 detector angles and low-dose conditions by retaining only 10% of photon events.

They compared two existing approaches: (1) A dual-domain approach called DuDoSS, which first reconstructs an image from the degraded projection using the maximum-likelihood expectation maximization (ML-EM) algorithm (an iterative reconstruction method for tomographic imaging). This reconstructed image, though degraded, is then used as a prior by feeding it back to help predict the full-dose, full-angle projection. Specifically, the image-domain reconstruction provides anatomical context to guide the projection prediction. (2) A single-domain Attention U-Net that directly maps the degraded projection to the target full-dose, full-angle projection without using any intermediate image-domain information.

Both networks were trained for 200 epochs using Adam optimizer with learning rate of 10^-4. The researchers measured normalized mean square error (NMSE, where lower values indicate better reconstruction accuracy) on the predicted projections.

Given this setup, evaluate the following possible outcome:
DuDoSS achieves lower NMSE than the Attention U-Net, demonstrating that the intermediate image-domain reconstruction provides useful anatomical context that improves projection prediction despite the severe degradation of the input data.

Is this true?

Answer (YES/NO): YES